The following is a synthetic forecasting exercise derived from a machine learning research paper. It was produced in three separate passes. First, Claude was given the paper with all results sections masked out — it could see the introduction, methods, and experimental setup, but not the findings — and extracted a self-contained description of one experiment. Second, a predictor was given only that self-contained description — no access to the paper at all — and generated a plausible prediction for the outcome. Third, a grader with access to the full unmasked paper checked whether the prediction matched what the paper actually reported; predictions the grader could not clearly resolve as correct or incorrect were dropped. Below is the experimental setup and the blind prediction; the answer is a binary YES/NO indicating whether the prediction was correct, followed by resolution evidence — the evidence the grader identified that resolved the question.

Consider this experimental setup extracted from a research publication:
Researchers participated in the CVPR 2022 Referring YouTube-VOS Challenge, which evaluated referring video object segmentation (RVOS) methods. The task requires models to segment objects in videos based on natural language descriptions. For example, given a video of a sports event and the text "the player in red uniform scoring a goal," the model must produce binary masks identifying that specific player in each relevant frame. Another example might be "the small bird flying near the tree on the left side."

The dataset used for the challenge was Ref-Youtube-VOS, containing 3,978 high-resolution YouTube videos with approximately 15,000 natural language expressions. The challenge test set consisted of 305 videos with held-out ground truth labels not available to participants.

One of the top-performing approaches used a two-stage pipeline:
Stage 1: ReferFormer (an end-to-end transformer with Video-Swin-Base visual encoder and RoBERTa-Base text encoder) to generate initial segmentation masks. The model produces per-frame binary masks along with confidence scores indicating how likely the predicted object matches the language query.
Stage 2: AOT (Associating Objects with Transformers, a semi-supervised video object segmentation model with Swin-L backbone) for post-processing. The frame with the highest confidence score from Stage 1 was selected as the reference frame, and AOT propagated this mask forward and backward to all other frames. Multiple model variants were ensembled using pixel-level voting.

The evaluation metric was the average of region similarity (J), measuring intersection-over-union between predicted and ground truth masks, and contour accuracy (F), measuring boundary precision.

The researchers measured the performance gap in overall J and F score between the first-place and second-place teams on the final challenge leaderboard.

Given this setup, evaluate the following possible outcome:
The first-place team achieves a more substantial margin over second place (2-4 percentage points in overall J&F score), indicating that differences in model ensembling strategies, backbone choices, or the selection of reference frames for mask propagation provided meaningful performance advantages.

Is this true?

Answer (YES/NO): YES